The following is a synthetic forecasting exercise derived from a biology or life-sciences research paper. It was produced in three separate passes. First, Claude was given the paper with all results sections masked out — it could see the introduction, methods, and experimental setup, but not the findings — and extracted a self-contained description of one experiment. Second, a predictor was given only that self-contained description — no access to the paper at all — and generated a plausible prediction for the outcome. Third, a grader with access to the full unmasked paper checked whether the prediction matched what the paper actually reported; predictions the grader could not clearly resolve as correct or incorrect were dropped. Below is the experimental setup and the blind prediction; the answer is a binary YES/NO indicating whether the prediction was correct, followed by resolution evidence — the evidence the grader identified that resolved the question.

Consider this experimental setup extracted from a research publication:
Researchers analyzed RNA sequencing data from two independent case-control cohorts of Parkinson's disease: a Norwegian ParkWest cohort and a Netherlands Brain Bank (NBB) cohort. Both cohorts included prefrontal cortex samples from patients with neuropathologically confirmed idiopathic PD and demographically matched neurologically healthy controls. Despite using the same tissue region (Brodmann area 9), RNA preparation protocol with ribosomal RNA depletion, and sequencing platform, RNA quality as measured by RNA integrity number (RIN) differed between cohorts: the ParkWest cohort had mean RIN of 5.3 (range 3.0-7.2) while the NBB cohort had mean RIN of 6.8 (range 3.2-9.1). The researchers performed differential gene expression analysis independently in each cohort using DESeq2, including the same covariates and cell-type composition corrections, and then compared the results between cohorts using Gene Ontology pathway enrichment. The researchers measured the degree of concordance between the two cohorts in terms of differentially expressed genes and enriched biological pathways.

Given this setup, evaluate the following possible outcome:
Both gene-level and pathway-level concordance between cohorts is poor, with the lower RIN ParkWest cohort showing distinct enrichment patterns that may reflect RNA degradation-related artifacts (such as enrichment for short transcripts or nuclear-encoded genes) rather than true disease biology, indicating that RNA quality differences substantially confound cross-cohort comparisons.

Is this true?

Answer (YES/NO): NO